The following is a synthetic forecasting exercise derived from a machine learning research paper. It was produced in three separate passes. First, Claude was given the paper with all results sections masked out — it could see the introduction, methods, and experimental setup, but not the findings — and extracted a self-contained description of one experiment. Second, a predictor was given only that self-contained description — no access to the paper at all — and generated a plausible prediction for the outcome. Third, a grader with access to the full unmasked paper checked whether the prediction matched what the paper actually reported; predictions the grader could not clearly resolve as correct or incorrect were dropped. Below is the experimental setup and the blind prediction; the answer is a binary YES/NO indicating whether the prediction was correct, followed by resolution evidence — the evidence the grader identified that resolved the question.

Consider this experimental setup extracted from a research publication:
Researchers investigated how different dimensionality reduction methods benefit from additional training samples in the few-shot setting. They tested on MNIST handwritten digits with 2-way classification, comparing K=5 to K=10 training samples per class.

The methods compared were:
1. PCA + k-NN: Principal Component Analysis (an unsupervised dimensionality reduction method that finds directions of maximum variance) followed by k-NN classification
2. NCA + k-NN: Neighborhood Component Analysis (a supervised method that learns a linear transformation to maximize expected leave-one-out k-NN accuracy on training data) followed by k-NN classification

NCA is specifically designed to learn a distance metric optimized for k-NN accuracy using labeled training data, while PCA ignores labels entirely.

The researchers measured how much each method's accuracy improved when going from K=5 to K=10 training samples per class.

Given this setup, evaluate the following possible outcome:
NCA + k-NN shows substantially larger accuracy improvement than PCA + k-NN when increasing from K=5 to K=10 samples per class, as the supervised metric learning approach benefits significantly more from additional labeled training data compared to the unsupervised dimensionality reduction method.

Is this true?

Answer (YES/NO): NO